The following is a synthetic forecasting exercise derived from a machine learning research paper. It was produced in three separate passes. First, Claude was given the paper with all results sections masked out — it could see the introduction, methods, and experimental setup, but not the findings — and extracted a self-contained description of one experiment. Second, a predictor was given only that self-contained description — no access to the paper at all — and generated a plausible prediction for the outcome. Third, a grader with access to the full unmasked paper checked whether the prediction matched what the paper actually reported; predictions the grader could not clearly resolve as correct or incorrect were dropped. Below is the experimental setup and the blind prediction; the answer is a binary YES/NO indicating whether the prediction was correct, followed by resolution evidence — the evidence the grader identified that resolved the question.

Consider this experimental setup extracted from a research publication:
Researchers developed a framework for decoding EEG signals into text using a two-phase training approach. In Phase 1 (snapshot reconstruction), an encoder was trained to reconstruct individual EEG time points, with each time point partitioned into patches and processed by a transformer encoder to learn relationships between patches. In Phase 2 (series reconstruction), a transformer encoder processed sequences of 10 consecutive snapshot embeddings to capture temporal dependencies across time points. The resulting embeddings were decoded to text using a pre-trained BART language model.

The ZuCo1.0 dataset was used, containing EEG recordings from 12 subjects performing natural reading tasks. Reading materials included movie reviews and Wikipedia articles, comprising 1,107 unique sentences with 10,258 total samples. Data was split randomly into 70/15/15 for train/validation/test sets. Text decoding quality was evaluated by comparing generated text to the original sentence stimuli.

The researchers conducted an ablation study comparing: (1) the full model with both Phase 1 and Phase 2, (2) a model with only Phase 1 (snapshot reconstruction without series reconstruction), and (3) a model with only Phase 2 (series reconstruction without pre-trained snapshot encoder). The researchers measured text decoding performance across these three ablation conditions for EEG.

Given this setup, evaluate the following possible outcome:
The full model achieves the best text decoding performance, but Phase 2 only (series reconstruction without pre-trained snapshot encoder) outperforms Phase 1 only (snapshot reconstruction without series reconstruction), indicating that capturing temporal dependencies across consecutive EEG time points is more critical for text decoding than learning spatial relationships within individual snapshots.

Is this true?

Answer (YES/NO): YES